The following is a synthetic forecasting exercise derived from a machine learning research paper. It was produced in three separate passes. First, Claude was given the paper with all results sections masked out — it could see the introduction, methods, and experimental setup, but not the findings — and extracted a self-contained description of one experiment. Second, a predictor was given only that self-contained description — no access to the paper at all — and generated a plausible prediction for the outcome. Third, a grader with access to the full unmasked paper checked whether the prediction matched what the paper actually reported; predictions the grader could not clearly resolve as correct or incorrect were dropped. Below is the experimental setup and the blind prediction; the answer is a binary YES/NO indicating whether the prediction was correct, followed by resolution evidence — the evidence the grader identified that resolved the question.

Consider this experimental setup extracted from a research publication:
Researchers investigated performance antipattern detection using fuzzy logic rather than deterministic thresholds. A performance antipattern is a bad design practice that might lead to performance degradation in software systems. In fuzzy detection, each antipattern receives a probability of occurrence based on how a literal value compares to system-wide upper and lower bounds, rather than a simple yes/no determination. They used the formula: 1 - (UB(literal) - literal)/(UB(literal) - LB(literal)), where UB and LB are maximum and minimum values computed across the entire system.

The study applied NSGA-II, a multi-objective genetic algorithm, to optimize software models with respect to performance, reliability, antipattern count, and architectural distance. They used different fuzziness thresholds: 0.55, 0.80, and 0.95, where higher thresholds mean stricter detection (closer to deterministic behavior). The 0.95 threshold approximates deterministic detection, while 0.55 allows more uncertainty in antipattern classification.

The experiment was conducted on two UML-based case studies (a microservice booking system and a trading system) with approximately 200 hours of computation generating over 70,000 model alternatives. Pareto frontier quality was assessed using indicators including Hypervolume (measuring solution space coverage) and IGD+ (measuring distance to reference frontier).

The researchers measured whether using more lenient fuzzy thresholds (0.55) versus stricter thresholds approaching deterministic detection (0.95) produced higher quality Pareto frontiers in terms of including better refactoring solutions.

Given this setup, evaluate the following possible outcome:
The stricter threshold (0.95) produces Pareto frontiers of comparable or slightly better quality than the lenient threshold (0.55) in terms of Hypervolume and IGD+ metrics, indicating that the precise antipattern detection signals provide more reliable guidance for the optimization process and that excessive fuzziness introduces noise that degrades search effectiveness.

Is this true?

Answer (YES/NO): YES